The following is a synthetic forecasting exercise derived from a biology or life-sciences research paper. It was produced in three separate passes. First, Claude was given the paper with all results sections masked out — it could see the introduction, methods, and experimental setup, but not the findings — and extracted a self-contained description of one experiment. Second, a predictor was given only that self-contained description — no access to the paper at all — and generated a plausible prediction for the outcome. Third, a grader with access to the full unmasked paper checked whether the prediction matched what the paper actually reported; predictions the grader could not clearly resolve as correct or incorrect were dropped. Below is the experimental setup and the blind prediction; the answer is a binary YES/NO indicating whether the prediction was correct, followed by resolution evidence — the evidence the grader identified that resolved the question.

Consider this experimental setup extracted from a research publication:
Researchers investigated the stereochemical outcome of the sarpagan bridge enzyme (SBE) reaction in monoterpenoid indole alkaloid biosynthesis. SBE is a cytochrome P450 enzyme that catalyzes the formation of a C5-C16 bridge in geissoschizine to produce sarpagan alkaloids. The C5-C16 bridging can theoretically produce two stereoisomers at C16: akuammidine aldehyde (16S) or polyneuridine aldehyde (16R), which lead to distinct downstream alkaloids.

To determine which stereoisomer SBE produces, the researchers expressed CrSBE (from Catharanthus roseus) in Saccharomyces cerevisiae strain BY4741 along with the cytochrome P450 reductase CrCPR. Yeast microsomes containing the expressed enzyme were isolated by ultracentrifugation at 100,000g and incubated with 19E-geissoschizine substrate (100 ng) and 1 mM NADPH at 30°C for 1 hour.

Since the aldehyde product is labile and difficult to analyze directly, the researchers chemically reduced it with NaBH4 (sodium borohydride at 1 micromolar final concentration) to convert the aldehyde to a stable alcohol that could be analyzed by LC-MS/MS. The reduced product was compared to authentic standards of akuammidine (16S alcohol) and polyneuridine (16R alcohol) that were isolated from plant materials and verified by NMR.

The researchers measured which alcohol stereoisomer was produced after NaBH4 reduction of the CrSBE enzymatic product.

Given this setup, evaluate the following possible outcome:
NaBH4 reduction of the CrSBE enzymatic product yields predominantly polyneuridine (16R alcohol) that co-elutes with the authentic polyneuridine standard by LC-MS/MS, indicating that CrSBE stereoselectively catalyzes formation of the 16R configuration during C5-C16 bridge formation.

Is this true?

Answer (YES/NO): YES